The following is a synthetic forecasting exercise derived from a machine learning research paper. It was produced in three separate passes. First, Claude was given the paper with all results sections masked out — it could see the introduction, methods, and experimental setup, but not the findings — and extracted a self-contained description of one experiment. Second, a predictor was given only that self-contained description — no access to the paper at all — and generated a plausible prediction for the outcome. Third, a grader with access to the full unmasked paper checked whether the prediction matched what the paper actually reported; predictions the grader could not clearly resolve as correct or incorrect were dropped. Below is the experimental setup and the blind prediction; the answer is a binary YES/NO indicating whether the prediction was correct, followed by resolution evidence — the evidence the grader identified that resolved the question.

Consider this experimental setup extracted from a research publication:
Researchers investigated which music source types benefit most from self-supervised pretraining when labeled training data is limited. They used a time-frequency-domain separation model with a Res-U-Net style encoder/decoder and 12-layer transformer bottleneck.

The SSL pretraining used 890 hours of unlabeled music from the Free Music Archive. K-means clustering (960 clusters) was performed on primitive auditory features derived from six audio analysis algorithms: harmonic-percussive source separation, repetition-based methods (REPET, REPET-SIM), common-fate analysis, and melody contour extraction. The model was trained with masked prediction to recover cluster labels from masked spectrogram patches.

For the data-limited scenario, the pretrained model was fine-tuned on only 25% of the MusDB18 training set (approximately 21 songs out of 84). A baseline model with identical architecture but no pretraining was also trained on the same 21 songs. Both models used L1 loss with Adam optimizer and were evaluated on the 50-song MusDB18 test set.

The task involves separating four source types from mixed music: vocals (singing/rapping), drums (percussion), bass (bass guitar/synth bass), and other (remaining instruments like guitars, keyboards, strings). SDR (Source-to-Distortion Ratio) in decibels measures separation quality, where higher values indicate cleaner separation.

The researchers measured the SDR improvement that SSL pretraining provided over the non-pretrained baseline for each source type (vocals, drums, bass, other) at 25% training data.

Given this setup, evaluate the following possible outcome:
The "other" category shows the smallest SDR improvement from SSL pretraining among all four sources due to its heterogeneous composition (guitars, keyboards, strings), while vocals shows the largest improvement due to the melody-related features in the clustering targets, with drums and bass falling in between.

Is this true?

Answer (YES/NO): NO